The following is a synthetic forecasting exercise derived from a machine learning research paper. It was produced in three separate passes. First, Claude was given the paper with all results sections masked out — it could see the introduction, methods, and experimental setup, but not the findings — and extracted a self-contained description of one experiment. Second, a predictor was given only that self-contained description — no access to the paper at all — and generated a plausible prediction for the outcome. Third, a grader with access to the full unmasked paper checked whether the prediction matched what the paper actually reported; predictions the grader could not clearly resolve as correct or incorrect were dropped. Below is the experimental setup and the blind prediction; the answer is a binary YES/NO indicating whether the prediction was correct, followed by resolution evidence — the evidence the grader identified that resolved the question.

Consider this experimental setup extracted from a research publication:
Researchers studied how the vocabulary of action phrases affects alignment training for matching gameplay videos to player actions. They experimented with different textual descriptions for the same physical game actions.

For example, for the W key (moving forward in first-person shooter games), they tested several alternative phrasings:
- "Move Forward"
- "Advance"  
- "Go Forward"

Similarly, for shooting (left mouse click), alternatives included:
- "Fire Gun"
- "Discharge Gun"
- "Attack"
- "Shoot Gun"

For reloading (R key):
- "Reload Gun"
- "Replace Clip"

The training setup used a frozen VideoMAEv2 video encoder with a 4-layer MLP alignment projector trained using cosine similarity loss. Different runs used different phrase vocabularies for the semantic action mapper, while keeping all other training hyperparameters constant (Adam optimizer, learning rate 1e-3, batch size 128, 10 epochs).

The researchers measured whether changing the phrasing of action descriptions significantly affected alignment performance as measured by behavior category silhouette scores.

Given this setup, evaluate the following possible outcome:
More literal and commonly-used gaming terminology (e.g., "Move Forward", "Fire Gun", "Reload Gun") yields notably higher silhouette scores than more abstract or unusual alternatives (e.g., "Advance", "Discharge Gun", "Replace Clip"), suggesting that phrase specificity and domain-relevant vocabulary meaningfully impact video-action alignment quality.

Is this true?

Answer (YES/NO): NO